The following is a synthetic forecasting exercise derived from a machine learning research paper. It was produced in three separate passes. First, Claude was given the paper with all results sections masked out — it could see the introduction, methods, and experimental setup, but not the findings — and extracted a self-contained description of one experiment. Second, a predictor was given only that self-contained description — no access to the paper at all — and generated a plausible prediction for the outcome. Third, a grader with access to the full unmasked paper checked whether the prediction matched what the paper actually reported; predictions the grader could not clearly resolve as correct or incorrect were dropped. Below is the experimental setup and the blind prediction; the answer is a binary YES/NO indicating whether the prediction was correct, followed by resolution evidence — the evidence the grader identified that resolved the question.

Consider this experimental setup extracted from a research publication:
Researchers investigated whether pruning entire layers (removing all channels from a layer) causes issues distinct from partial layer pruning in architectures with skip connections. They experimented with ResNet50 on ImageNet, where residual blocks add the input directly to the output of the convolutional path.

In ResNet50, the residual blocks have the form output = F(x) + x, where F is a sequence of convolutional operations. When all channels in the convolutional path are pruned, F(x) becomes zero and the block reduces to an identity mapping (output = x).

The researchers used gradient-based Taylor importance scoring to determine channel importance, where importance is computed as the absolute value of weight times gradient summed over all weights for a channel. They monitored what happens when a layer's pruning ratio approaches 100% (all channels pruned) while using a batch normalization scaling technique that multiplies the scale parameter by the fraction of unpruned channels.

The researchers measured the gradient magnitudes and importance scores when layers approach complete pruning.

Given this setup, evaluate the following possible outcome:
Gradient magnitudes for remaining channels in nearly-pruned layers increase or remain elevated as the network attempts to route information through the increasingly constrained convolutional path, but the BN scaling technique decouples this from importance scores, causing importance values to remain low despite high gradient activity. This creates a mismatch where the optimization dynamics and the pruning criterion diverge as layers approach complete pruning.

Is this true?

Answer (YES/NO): NO